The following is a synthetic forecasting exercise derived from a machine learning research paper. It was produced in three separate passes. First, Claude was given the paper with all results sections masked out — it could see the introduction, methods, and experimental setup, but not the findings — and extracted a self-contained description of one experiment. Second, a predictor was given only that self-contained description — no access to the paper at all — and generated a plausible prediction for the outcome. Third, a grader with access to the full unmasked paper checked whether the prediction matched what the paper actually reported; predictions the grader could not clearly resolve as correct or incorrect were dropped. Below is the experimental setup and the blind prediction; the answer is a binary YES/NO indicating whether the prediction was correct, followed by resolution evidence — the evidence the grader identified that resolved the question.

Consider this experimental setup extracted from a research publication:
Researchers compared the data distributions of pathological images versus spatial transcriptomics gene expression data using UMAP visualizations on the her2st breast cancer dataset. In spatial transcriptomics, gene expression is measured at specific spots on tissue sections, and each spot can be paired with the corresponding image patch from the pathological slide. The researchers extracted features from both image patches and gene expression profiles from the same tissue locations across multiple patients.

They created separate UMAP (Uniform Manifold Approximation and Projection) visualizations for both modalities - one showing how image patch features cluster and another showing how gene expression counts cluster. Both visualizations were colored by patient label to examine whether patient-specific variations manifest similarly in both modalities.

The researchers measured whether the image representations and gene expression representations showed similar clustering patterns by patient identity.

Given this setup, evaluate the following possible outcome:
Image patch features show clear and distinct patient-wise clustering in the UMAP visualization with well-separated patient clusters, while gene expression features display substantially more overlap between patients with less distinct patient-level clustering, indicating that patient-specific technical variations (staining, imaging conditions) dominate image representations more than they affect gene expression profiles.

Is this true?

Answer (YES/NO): NO